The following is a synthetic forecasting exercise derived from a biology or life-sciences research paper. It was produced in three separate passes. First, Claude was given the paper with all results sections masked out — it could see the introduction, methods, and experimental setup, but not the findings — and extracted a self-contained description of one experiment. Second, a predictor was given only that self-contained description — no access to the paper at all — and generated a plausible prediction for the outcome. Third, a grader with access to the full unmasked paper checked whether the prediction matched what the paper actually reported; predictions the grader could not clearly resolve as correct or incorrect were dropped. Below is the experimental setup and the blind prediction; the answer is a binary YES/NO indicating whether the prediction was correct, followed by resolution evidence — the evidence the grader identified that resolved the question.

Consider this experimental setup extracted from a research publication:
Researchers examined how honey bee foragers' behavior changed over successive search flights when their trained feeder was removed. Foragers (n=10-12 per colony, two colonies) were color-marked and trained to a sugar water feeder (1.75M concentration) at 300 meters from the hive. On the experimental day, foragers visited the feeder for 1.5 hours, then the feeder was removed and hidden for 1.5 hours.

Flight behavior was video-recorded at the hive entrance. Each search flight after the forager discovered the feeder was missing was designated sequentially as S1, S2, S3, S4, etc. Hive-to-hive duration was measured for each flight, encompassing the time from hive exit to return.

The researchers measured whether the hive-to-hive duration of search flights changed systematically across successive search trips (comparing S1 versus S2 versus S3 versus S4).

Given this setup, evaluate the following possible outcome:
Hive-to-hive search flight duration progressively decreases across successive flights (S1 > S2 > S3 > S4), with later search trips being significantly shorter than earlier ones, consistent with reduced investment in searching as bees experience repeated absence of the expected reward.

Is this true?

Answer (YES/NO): NO